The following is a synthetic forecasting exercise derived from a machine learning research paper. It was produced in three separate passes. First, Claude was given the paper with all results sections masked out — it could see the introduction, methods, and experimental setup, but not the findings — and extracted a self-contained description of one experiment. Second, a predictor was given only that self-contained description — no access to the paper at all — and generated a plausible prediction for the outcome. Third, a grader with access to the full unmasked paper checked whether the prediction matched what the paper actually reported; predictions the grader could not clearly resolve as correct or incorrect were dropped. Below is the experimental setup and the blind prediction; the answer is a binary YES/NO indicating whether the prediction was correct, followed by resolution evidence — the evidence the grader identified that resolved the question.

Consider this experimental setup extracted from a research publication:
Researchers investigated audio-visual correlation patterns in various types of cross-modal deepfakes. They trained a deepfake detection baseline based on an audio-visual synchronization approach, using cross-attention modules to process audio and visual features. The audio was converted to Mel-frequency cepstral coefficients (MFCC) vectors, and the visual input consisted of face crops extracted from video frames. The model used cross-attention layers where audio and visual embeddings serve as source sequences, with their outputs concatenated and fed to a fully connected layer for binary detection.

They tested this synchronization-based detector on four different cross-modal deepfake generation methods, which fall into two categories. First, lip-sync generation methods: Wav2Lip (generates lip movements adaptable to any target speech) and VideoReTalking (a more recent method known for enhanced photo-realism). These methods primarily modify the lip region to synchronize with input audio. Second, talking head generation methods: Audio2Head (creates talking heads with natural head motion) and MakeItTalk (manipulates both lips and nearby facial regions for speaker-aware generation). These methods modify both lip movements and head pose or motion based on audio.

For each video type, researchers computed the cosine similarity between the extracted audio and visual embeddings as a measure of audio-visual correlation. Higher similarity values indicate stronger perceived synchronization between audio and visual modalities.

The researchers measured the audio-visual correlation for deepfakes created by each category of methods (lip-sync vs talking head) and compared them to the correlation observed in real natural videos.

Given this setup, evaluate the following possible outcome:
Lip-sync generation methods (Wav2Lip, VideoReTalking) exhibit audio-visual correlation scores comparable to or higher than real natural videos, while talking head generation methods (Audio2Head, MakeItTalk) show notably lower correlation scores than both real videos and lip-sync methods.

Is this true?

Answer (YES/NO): YES